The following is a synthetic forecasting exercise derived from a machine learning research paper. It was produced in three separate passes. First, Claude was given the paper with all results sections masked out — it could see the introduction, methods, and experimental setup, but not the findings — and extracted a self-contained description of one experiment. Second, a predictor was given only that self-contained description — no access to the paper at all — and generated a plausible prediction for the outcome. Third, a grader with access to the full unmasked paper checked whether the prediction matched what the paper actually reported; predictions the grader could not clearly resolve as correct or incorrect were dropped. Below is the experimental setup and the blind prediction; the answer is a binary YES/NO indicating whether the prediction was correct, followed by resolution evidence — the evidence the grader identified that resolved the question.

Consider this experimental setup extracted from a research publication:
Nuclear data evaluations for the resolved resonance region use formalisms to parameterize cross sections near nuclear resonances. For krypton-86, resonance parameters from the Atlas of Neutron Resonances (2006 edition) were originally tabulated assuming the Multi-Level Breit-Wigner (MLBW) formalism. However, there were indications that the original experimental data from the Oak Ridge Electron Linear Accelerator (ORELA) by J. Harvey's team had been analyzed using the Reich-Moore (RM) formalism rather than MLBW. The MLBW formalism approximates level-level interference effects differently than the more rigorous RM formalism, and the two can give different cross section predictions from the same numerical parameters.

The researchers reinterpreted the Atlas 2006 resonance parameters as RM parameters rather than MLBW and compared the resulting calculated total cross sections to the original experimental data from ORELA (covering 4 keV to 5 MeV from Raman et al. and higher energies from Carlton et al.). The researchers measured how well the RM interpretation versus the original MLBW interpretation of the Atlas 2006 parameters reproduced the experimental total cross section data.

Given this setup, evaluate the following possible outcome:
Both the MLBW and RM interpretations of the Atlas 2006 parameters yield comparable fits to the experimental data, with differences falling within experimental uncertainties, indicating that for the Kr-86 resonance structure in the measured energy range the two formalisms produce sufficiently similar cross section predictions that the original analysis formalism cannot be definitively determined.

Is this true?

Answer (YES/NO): NO